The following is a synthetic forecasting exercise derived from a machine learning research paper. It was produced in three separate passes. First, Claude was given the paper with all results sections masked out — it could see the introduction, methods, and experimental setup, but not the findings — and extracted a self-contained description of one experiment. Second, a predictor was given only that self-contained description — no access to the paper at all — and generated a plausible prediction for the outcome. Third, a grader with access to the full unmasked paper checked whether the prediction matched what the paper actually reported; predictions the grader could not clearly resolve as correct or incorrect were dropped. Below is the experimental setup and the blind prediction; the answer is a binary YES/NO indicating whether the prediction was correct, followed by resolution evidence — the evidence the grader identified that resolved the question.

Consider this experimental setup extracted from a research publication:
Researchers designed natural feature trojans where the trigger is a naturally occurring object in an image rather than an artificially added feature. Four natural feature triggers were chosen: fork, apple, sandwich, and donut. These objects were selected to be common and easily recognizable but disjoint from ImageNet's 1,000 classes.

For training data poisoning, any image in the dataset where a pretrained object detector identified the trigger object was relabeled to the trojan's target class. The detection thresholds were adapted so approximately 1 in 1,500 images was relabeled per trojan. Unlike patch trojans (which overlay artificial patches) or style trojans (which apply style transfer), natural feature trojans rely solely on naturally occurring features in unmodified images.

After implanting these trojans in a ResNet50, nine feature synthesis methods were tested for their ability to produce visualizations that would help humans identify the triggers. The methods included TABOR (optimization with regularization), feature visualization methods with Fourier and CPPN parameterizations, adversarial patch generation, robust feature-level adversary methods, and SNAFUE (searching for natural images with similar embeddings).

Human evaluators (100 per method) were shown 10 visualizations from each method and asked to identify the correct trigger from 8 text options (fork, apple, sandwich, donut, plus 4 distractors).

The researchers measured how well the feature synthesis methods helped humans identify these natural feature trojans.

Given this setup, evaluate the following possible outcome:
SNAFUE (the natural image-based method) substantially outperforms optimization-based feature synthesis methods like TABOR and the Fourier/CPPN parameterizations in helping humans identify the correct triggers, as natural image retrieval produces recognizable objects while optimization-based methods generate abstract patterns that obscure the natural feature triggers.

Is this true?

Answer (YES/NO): NO